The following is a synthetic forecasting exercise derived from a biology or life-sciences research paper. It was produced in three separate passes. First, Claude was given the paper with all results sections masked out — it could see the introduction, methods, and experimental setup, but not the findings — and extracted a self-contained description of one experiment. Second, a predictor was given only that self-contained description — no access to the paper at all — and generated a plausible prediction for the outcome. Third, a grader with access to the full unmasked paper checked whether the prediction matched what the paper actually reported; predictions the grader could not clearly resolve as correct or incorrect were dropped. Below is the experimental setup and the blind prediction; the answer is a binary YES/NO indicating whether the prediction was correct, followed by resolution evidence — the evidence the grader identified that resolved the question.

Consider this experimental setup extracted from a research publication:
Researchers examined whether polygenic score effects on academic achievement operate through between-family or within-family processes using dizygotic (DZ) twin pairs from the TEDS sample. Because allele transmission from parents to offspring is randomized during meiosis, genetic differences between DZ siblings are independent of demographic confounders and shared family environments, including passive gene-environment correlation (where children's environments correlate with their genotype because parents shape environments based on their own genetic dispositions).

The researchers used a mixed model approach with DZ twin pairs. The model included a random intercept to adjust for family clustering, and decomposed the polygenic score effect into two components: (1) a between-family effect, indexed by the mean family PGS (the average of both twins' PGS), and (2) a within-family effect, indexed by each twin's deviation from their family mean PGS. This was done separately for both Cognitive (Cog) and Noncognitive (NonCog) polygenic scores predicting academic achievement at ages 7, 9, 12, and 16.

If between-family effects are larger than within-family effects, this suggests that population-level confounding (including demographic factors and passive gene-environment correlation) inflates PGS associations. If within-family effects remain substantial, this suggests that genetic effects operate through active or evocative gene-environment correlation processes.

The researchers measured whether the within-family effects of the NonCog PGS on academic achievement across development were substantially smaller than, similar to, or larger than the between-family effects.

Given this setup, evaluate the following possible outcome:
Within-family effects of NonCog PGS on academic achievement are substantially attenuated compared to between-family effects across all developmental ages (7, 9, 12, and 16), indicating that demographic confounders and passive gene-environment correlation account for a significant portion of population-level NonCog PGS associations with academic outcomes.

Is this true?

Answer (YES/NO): NO